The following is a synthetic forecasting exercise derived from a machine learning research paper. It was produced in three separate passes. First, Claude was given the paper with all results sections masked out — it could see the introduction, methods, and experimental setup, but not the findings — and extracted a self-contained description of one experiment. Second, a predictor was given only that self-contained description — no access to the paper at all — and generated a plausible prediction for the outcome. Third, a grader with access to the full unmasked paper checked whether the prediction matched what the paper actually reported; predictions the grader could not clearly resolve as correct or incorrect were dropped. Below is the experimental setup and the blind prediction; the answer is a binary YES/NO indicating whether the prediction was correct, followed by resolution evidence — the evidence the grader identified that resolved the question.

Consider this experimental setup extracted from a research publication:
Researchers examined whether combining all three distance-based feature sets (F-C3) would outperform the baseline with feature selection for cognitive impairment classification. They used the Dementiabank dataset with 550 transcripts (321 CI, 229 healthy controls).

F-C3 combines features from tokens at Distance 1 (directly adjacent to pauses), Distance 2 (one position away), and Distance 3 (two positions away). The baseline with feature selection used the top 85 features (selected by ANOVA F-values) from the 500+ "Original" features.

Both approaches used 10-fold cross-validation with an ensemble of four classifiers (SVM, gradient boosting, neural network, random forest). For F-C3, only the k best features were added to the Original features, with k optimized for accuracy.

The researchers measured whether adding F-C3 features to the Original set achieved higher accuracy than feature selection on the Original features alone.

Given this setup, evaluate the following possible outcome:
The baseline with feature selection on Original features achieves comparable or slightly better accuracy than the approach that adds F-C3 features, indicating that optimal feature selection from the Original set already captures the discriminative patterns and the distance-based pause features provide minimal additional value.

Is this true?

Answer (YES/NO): YES